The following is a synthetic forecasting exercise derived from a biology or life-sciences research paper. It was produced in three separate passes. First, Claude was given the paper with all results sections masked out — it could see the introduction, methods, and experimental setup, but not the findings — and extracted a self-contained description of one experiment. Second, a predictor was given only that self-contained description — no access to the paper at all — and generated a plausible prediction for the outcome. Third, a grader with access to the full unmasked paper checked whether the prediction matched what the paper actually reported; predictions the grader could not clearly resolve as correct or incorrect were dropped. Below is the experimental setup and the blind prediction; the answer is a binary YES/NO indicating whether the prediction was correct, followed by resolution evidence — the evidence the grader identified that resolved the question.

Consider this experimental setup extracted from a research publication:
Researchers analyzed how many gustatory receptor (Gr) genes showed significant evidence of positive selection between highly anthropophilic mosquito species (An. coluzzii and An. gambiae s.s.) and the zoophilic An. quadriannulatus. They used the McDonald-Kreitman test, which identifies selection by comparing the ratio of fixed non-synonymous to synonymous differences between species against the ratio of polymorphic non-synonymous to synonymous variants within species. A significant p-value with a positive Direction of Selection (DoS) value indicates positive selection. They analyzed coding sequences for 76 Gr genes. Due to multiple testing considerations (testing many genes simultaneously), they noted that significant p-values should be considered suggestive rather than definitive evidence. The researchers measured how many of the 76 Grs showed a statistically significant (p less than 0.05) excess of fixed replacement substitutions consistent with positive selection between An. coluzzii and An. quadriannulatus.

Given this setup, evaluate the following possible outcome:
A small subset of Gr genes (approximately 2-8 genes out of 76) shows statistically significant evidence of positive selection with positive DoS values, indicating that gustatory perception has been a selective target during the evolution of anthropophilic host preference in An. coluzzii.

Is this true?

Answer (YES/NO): NO